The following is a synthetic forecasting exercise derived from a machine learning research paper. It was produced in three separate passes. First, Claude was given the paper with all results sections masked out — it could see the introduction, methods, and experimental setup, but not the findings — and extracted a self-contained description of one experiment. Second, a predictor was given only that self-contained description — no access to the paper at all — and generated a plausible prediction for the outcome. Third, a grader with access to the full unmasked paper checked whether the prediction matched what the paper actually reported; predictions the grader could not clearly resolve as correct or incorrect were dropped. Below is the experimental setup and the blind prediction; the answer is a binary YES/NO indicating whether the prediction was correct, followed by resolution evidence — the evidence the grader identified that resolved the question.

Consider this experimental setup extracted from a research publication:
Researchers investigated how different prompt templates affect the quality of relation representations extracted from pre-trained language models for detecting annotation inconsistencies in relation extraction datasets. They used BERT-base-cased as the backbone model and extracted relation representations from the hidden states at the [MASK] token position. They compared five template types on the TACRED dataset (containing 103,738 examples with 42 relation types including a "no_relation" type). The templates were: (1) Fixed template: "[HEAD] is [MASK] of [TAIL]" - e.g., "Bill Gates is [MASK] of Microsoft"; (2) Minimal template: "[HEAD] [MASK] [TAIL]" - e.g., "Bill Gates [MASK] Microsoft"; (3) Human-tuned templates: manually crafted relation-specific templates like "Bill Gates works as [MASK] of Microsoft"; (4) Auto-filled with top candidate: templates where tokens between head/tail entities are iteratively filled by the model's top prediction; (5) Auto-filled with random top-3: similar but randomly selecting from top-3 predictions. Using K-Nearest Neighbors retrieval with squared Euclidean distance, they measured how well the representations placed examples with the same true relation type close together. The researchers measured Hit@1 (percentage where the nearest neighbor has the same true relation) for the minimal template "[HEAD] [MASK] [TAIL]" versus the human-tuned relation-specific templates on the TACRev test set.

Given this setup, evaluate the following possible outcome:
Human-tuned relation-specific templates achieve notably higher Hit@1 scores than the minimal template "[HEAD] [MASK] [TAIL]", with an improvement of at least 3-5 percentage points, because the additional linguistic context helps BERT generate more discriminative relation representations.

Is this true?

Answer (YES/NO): NO